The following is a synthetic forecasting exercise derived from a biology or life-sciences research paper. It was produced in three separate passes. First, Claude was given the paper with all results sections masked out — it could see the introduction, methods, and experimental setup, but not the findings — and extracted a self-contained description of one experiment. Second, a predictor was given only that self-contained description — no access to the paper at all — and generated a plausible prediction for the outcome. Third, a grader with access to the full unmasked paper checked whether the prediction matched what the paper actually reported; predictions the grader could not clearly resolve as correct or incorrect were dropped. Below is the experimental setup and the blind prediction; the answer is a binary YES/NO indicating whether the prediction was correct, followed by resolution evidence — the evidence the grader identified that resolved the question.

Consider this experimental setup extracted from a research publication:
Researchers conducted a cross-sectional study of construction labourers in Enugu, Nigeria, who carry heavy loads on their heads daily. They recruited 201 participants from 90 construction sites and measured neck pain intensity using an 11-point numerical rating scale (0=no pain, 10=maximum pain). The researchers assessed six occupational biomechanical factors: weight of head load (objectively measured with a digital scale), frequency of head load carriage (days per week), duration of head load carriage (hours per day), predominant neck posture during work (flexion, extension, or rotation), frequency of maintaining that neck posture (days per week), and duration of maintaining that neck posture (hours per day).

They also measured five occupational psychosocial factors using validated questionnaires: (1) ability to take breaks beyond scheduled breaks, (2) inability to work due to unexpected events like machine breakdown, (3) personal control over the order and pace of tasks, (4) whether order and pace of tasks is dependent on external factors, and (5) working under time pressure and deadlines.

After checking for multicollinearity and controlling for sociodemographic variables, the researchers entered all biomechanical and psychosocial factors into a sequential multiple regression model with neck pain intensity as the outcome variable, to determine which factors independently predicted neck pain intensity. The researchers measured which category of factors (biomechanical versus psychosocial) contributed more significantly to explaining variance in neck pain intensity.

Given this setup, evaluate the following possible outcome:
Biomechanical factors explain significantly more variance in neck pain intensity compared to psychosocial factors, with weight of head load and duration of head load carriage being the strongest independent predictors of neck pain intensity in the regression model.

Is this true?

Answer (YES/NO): NO